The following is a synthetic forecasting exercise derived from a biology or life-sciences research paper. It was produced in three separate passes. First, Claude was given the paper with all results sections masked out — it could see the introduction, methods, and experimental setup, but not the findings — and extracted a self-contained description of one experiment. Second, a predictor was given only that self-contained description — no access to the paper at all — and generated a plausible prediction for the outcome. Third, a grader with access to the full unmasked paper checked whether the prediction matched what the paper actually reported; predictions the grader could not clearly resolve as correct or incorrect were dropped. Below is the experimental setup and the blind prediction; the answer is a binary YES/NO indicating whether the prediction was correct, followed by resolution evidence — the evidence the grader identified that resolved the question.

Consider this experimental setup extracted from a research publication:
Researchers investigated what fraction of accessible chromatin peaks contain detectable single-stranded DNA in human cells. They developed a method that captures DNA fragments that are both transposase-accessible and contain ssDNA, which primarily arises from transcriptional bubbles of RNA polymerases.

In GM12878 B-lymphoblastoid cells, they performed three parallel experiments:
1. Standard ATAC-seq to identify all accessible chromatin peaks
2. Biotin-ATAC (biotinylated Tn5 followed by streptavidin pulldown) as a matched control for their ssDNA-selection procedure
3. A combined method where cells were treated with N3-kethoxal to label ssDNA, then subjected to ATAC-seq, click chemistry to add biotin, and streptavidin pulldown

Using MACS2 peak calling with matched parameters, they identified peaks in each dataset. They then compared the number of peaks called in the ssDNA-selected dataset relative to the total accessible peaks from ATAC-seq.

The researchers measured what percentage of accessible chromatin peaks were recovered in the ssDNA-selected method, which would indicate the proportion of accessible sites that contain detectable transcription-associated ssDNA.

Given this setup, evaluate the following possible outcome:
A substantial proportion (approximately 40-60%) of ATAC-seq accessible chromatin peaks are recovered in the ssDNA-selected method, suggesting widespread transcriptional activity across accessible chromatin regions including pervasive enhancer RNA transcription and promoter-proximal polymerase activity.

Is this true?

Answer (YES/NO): YES